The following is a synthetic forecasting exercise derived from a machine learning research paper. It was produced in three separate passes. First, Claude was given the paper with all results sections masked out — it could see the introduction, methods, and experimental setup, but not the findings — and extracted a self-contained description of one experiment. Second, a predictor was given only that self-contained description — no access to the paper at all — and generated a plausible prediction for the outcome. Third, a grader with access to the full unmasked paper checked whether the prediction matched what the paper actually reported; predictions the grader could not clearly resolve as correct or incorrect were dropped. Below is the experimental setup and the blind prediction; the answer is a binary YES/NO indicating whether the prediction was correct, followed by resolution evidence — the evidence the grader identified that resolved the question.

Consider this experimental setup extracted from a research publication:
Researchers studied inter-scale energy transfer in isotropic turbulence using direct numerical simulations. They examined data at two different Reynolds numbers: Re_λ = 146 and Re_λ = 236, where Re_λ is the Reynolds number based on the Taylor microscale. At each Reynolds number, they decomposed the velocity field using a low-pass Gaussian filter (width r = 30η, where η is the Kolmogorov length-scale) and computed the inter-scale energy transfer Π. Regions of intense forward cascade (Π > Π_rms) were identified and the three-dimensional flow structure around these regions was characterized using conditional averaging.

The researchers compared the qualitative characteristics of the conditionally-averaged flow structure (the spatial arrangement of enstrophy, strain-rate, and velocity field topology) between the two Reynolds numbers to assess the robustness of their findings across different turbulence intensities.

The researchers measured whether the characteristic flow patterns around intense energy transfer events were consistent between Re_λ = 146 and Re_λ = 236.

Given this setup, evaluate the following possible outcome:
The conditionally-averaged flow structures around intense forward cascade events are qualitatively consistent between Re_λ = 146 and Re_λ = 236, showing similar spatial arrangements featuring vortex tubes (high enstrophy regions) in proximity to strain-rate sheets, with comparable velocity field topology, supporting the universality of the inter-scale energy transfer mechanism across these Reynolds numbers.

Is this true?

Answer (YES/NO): YES